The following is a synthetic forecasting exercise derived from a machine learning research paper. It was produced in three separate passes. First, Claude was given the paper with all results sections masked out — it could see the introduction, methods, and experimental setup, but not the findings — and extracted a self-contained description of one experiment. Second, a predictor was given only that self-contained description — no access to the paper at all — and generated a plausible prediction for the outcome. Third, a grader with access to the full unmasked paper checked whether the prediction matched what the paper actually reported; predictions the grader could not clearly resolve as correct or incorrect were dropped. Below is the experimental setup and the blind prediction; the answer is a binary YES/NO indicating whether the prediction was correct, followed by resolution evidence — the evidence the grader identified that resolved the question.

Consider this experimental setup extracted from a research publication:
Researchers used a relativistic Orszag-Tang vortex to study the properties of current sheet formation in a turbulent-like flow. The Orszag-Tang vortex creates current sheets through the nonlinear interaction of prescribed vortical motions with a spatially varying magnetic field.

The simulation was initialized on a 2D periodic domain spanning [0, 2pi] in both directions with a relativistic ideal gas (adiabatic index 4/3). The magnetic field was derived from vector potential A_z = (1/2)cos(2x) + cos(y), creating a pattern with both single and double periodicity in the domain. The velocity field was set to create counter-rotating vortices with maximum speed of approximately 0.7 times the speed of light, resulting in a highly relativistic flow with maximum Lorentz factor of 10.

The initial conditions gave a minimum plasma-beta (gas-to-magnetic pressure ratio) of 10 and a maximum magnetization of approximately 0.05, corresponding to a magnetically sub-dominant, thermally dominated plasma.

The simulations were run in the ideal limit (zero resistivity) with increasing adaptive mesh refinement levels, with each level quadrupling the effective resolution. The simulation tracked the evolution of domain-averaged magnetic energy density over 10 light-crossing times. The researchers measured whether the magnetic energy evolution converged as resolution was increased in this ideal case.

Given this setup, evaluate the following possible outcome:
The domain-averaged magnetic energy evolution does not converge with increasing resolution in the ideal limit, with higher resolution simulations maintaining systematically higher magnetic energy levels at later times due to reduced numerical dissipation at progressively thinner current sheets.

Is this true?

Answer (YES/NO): NO